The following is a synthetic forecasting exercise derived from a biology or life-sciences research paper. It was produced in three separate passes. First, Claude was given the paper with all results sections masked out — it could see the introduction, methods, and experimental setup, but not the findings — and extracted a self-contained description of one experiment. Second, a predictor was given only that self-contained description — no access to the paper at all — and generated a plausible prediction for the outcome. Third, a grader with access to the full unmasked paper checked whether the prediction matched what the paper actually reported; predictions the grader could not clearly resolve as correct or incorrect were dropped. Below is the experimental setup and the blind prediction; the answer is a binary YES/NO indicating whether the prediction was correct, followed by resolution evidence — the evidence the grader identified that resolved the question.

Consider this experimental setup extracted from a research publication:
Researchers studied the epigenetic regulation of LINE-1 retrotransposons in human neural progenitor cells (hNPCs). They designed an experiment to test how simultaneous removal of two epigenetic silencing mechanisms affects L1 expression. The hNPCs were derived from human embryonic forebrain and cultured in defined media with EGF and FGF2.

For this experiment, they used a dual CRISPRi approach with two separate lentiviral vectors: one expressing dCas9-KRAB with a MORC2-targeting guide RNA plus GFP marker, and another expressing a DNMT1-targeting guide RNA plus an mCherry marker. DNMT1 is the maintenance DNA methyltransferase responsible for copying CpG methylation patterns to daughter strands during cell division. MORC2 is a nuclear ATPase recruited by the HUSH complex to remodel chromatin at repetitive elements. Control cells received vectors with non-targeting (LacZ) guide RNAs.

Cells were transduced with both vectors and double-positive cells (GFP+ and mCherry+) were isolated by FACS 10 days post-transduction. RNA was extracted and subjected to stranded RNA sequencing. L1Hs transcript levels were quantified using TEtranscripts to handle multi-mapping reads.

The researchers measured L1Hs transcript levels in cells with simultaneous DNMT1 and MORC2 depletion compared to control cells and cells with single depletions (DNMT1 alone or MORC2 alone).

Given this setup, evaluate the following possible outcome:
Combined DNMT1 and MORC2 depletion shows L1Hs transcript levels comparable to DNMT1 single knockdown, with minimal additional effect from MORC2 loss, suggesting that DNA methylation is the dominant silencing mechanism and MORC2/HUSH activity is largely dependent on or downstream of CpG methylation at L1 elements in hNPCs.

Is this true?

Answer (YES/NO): NO